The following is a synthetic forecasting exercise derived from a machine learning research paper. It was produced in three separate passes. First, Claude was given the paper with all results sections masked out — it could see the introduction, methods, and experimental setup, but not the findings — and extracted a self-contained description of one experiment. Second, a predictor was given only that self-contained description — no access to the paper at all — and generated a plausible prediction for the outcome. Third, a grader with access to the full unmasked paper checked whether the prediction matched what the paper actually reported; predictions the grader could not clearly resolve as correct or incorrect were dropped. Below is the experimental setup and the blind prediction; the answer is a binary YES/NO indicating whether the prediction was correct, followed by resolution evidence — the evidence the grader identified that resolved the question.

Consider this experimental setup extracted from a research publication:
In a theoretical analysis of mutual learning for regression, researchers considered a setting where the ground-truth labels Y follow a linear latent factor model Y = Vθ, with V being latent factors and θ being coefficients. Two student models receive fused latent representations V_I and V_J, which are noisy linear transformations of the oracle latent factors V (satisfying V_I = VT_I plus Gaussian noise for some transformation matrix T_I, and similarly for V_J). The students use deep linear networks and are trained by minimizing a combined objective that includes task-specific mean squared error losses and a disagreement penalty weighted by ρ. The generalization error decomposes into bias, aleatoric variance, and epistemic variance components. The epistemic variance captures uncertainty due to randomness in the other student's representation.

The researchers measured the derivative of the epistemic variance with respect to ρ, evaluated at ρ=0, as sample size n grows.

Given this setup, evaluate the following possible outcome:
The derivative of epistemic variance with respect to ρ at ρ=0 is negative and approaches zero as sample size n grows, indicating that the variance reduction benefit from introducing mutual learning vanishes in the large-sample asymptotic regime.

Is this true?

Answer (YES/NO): NO